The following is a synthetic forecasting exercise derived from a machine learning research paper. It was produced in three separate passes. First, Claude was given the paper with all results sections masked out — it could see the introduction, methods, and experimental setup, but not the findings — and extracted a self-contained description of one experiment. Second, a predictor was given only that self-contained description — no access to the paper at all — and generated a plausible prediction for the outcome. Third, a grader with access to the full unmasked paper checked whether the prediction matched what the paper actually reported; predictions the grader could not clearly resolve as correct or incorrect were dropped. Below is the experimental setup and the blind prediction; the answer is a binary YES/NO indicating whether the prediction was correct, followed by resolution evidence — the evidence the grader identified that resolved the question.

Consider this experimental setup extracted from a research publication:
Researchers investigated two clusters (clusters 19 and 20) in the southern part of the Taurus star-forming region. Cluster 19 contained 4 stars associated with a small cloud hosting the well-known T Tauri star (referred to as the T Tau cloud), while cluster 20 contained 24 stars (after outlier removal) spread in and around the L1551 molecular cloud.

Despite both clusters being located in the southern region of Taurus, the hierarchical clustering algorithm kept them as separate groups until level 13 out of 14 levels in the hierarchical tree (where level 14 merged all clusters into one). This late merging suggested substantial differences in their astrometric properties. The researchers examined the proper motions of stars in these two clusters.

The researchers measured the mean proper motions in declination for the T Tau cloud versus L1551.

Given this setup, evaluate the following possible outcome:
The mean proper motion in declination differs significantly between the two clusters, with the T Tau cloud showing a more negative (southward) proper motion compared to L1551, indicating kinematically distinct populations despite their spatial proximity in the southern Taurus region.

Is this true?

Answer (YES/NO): NO